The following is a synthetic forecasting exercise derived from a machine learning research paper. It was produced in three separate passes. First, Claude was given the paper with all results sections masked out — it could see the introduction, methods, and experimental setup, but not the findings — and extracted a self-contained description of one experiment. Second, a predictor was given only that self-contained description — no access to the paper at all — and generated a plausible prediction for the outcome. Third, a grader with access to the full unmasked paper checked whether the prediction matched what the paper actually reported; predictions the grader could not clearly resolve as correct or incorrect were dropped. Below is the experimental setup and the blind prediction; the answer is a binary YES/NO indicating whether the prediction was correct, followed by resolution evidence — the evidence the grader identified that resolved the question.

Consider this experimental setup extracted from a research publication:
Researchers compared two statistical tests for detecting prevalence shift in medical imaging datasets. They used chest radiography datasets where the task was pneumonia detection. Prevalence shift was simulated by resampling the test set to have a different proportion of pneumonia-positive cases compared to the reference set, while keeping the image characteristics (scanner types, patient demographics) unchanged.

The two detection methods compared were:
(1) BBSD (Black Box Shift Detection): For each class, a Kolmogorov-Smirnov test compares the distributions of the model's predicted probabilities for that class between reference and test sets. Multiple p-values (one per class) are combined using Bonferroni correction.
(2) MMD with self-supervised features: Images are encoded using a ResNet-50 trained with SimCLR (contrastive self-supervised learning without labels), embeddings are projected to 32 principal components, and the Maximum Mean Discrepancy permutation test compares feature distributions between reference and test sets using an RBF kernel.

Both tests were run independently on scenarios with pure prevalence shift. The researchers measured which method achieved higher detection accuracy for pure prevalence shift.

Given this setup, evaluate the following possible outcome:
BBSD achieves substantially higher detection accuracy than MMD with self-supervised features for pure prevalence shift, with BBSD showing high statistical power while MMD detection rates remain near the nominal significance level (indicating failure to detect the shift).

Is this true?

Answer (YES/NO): NO